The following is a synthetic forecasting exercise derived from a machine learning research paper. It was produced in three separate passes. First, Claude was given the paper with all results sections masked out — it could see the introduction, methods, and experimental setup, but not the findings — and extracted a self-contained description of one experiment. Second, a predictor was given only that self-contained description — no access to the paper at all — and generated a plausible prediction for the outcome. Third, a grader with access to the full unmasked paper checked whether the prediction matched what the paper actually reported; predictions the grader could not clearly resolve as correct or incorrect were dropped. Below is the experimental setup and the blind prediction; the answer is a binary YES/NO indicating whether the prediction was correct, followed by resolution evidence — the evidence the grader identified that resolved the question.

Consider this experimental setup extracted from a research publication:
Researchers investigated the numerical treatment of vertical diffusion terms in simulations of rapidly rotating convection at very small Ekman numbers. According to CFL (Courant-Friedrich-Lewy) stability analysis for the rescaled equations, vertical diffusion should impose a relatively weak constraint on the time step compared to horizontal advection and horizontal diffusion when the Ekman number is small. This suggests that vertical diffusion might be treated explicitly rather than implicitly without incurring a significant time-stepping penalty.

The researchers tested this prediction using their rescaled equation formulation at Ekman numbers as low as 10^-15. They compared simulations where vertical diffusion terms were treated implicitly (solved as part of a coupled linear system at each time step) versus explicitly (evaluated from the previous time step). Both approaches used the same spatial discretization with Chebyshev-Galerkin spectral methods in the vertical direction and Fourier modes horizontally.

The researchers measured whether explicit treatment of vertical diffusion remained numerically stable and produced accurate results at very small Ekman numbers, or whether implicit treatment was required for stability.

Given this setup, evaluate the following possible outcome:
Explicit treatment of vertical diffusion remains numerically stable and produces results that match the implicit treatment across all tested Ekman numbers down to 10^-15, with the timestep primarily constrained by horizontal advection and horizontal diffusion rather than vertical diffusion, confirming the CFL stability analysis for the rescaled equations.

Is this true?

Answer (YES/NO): NO